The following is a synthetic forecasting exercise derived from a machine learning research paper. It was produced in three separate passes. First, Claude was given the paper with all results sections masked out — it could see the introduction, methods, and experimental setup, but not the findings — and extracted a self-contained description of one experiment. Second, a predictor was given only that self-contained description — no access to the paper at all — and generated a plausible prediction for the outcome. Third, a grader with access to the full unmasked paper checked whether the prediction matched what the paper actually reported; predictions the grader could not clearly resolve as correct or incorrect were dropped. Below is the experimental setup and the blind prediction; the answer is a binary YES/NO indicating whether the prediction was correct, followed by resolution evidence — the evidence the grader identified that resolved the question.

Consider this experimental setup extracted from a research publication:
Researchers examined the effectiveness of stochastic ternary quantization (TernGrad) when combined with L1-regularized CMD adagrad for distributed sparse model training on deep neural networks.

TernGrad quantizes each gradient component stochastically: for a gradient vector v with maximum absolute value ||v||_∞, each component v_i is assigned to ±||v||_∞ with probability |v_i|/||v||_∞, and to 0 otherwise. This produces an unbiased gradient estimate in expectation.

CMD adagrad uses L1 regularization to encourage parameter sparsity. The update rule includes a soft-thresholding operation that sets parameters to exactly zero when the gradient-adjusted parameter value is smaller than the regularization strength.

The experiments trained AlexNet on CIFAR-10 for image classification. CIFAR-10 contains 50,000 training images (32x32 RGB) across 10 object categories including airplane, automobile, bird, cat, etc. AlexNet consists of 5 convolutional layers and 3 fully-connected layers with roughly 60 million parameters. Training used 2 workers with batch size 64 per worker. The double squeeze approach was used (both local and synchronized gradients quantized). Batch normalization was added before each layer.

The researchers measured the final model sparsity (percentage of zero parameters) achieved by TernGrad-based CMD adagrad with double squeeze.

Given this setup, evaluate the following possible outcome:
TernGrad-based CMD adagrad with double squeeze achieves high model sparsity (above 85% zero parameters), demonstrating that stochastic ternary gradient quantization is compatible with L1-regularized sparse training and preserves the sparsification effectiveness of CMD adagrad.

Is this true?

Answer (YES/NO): NO